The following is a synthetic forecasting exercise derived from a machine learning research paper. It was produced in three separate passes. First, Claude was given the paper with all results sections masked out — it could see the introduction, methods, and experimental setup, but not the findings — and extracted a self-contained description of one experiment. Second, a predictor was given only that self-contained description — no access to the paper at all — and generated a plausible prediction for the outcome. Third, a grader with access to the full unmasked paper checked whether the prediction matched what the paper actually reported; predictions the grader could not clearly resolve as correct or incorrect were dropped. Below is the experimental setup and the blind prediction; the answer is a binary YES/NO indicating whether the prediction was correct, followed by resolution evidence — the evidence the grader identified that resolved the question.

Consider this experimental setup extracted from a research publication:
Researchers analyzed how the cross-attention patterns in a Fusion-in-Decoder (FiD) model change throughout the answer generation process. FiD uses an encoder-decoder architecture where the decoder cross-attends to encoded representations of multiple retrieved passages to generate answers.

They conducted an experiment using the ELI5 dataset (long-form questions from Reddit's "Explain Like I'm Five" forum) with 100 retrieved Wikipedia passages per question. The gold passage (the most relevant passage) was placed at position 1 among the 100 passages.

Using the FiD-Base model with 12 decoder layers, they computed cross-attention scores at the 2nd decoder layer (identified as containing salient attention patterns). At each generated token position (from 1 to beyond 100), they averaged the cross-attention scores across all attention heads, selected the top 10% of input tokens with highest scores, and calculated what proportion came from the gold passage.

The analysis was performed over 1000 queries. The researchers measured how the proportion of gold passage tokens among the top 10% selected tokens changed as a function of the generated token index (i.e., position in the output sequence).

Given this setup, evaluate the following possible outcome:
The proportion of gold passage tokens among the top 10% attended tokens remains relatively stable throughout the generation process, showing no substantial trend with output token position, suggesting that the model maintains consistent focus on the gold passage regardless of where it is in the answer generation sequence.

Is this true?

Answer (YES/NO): NO